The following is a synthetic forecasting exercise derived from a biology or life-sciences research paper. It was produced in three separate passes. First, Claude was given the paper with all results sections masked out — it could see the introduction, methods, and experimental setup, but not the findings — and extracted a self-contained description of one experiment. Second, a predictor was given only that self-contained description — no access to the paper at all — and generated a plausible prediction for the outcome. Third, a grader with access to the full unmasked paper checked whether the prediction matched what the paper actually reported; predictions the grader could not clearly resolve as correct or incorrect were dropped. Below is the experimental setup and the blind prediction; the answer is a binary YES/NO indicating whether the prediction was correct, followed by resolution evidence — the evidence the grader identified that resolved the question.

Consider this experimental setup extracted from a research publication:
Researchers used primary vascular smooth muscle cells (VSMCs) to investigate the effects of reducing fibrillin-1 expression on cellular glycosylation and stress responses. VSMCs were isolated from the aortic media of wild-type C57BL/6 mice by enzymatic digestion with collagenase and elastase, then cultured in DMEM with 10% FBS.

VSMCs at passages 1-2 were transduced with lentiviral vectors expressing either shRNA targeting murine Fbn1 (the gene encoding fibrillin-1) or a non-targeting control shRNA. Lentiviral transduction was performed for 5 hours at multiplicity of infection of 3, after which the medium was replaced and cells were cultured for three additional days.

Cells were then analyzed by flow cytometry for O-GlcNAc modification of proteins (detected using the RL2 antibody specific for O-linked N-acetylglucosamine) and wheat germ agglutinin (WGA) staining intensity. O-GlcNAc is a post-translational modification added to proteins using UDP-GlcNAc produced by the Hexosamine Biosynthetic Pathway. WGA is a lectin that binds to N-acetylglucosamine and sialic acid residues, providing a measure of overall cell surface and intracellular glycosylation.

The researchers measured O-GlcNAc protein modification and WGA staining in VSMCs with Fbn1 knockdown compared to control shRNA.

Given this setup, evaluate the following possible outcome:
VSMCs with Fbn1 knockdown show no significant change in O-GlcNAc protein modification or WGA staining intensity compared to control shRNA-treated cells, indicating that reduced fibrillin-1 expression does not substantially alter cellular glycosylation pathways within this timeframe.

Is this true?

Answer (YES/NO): NO